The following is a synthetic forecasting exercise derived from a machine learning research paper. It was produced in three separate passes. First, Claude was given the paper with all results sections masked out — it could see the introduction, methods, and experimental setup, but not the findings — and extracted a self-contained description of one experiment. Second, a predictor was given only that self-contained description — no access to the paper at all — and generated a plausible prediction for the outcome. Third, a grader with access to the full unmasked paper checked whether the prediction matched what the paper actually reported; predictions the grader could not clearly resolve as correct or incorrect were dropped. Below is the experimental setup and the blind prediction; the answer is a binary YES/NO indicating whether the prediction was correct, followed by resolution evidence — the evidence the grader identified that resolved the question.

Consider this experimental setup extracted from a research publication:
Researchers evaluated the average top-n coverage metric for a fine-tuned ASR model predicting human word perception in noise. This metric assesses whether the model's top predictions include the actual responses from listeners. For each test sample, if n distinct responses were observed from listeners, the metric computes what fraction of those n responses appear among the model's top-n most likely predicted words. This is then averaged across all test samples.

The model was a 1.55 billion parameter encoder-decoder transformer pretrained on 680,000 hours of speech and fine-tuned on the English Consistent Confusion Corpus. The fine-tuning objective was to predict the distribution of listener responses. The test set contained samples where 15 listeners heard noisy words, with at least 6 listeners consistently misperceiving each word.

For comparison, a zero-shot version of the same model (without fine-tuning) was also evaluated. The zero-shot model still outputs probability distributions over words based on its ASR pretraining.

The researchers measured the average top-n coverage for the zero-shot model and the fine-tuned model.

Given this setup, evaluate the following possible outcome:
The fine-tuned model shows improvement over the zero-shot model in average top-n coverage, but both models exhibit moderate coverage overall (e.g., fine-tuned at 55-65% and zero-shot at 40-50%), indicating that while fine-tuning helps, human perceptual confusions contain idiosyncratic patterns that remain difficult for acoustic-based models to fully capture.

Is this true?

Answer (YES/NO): NO